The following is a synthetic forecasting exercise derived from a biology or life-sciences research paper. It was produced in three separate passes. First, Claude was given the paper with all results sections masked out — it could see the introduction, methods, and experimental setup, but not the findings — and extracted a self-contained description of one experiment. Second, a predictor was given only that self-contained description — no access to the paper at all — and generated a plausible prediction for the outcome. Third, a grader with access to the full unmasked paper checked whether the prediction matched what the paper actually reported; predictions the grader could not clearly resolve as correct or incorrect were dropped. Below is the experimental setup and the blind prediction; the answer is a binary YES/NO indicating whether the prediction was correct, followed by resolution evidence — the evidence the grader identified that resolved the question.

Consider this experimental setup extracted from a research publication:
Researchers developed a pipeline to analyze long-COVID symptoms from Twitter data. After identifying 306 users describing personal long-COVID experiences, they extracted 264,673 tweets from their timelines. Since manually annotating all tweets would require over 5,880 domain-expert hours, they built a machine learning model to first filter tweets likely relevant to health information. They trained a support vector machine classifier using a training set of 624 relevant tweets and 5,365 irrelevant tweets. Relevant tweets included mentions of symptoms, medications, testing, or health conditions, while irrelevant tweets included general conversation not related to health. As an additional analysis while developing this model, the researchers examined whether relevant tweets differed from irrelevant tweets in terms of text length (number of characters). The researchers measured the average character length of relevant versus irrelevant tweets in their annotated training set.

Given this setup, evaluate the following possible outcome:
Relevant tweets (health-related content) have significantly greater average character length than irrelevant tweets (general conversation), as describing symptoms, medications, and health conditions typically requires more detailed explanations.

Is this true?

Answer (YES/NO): YES